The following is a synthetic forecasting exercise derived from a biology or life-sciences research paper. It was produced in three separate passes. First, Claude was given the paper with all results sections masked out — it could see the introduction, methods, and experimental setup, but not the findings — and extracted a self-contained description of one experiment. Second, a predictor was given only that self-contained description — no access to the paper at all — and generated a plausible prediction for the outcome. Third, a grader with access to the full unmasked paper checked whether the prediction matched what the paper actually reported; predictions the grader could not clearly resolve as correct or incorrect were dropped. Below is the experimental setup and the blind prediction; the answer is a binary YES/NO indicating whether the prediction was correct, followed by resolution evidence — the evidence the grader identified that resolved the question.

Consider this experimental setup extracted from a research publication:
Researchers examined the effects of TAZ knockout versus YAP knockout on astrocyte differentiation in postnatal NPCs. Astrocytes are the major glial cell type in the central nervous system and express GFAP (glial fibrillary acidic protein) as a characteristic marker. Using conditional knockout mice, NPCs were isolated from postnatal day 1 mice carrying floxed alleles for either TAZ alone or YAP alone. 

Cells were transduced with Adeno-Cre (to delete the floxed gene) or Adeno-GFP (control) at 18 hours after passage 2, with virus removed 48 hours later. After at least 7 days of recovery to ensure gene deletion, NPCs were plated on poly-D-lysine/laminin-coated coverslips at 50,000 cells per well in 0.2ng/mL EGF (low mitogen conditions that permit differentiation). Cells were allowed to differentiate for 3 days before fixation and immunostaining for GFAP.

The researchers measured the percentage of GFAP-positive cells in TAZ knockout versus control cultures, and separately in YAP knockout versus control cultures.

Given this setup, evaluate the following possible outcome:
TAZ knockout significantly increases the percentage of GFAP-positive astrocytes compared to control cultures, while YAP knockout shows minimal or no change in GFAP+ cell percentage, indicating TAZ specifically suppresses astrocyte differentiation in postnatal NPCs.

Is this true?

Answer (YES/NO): NO